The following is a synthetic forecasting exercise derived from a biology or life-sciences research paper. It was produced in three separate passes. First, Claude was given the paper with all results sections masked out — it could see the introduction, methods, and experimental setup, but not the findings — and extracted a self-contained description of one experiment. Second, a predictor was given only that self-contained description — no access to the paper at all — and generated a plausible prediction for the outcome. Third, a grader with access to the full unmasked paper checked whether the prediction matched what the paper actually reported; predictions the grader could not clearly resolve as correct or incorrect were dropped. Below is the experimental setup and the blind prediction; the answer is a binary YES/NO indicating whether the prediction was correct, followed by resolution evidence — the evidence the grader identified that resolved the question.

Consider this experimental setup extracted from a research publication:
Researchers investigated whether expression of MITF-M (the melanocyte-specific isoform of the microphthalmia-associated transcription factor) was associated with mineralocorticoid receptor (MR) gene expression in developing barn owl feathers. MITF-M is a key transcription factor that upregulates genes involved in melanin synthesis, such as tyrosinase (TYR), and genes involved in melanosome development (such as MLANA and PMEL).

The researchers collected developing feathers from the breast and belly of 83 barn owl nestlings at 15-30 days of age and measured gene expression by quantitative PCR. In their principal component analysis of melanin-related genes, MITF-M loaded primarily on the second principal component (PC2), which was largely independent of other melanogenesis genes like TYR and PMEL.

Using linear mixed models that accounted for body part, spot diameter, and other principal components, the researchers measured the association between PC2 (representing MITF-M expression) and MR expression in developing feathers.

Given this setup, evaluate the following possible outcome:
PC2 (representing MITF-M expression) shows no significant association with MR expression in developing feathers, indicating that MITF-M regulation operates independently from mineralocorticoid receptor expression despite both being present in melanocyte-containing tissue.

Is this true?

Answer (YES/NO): NO